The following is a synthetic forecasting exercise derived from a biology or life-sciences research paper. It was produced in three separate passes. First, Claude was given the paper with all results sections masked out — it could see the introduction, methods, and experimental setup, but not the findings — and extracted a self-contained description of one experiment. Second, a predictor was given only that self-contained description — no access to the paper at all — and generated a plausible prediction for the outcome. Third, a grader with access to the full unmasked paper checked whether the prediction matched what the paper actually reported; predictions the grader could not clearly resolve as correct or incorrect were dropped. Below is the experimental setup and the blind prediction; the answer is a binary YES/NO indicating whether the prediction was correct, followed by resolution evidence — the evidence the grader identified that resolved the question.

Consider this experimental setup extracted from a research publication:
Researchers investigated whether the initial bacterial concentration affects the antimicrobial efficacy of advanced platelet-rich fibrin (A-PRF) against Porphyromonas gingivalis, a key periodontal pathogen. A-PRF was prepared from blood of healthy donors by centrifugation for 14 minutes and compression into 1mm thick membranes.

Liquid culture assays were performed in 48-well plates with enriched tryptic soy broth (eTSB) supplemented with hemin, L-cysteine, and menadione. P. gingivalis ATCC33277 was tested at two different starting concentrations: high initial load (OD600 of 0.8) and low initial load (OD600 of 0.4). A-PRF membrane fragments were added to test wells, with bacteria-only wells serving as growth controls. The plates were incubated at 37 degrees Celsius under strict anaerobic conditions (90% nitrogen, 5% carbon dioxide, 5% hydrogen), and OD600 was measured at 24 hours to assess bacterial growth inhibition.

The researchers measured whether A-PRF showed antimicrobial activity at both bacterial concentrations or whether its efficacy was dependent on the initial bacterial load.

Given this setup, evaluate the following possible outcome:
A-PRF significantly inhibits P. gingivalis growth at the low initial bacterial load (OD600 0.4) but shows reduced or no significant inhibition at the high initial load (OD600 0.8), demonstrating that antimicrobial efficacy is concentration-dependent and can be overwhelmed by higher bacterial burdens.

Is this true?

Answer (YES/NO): YES